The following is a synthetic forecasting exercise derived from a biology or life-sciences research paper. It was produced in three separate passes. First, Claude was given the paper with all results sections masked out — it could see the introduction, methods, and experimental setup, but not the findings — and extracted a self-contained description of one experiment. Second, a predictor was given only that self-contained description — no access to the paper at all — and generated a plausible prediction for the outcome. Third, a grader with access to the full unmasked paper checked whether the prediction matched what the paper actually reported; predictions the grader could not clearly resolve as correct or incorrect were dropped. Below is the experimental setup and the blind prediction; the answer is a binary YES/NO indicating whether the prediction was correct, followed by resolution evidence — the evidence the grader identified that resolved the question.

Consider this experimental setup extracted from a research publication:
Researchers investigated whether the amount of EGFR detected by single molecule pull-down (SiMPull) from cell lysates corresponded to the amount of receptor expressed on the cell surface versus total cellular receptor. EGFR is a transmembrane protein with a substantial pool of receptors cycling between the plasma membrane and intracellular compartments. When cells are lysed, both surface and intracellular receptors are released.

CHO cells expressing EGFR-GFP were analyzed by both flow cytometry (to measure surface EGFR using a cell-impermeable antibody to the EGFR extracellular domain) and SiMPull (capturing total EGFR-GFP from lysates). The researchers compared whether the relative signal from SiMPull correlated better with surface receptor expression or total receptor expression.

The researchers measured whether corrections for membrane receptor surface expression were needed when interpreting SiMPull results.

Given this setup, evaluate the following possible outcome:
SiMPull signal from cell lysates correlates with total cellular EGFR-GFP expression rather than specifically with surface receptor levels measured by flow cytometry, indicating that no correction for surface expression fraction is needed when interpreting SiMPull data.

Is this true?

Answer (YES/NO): NO